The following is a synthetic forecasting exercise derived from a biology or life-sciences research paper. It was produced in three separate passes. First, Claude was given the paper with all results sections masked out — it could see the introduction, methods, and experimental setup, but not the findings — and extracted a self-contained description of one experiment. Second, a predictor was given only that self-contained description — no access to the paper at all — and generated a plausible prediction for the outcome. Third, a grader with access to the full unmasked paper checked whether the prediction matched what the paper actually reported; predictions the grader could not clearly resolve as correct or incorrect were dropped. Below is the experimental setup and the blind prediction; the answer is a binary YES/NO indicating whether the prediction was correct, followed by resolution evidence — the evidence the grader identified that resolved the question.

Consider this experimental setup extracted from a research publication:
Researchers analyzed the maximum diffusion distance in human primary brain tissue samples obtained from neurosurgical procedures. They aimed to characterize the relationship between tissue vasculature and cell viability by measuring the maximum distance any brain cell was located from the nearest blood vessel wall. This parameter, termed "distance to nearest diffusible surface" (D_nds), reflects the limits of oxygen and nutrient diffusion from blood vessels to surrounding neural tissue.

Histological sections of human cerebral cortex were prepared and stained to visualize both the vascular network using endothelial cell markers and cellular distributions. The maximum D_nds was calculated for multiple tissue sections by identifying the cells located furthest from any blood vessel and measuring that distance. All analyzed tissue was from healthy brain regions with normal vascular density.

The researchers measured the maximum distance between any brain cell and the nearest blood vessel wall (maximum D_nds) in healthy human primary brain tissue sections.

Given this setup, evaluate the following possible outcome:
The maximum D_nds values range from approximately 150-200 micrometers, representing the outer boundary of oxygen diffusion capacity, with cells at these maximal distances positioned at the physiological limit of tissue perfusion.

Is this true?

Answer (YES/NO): NO